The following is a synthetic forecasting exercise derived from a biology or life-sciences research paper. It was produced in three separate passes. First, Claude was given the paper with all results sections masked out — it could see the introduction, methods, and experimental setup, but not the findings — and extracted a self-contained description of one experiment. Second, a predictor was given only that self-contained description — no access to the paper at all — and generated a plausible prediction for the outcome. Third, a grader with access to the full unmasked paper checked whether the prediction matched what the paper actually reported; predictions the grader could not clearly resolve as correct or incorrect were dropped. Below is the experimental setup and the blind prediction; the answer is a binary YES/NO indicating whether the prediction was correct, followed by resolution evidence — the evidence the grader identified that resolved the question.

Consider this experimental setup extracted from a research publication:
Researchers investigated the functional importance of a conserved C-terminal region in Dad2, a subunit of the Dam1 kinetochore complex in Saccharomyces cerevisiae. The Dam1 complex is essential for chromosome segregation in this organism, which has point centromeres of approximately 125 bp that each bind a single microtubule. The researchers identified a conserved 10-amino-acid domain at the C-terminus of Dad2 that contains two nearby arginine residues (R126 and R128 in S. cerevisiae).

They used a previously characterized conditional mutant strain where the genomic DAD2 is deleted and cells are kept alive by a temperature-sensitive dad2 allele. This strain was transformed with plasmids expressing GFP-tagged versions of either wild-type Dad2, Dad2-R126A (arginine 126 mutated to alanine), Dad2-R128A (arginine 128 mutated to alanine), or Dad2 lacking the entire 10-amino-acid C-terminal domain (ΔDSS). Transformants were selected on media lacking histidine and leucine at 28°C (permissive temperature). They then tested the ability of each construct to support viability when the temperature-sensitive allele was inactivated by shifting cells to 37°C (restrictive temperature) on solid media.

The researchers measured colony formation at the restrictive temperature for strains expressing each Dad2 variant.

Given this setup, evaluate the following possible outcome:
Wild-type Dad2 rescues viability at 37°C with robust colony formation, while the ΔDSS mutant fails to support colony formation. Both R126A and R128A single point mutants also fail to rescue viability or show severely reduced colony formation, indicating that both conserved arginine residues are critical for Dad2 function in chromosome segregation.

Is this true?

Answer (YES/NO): NO